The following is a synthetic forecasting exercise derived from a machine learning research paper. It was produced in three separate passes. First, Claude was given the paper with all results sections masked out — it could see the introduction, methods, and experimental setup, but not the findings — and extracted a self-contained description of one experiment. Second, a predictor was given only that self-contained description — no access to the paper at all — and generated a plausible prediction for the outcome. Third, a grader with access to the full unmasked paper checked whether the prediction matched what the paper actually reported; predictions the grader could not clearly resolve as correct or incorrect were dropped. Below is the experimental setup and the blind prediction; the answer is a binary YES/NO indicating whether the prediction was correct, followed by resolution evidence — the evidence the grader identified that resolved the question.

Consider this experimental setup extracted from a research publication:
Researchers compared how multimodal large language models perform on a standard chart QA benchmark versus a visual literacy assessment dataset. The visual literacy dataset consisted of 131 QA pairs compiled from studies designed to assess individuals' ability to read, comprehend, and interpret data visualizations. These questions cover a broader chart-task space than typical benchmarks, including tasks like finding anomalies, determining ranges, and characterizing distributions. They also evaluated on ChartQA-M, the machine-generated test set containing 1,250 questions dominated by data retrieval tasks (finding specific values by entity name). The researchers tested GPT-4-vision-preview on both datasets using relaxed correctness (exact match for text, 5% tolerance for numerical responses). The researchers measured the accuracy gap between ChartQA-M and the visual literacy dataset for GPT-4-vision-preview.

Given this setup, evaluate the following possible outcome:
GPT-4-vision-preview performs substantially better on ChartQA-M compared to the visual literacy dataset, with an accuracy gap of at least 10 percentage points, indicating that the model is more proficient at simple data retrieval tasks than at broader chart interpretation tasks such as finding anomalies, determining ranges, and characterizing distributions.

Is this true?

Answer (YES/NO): YES